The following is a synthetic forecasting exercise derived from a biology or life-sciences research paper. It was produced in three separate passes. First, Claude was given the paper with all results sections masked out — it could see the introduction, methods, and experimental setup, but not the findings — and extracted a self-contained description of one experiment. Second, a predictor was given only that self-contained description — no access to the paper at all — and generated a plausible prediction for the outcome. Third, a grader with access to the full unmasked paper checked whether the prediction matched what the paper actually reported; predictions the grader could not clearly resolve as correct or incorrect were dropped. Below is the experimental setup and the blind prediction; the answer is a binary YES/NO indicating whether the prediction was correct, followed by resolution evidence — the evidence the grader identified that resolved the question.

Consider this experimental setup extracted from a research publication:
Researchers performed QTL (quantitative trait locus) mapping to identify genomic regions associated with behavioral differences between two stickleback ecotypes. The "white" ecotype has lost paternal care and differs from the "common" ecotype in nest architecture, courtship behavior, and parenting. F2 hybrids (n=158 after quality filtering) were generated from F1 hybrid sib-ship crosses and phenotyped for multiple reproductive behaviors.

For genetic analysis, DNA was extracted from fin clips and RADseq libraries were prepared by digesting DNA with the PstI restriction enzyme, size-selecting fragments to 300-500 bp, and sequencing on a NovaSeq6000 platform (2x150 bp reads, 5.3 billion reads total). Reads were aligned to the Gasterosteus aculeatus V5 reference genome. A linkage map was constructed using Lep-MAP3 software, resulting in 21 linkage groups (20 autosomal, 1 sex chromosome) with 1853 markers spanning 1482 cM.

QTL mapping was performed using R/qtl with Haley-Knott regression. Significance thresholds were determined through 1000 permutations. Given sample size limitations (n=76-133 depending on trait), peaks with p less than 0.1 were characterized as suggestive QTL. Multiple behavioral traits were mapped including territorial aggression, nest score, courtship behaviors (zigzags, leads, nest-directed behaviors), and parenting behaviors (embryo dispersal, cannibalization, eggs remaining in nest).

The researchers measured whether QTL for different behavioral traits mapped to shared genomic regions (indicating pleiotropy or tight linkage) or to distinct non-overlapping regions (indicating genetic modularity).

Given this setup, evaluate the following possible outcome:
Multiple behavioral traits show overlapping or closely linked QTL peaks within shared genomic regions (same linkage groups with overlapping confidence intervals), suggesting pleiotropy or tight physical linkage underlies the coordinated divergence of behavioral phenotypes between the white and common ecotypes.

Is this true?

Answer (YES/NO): NO